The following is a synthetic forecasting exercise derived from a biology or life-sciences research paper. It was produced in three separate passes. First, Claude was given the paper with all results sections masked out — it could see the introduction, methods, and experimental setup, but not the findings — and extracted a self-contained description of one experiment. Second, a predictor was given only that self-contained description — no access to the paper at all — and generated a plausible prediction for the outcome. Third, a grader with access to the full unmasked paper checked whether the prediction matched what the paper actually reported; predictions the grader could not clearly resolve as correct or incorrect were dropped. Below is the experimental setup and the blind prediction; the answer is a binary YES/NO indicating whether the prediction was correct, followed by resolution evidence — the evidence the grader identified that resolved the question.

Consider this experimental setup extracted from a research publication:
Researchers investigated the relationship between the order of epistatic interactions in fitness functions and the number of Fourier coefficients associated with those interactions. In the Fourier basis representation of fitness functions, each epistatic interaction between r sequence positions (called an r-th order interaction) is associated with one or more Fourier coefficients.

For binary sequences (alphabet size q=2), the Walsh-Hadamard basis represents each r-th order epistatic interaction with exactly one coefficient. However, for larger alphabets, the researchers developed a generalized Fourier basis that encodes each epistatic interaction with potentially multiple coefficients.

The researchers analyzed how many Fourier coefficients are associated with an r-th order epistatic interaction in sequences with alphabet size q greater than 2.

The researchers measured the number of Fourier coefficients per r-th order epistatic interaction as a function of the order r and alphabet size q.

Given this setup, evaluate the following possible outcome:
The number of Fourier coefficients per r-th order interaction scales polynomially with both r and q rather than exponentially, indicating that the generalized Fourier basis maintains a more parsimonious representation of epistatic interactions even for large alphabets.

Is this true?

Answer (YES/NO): NO